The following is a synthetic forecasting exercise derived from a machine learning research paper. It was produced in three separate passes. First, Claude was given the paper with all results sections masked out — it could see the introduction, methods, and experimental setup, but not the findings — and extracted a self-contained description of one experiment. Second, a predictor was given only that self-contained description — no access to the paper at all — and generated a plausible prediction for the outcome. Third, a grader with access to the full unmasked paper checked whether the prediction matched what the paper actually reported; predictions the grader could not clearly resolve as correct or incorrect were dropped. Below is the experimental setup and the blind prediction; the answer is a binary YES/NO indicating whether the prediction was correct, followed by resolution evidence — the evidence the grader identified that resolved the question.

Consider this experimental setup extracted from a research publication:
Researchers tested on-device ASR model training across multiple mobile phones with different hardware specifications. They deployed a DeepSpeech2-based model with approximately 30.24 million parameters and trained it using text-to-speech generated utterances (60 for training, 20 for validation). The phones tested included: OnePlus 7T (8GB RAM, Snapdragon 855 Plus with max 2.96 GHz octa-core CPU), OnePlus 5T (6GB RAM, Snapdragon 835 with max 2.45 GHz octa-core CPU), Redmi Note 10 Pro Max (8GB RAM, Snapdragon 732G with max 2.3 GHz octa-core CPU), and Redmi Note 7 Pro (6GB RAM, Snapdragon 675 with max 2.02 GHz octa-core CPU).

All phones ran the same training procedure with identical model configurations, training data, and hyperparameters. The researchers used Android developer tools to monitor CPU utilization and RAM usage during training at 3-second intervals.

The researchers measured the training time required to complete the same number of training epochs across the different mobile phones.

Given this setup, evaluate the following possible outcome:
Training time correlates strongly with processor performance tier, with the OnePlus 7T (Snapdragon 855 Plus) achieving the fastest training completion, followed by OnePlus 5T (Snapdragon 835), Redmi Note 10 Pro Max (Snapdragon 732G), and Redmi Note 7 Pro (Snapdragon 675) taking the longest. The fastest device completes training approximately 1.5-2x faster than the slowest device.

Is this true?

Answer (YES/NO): NO